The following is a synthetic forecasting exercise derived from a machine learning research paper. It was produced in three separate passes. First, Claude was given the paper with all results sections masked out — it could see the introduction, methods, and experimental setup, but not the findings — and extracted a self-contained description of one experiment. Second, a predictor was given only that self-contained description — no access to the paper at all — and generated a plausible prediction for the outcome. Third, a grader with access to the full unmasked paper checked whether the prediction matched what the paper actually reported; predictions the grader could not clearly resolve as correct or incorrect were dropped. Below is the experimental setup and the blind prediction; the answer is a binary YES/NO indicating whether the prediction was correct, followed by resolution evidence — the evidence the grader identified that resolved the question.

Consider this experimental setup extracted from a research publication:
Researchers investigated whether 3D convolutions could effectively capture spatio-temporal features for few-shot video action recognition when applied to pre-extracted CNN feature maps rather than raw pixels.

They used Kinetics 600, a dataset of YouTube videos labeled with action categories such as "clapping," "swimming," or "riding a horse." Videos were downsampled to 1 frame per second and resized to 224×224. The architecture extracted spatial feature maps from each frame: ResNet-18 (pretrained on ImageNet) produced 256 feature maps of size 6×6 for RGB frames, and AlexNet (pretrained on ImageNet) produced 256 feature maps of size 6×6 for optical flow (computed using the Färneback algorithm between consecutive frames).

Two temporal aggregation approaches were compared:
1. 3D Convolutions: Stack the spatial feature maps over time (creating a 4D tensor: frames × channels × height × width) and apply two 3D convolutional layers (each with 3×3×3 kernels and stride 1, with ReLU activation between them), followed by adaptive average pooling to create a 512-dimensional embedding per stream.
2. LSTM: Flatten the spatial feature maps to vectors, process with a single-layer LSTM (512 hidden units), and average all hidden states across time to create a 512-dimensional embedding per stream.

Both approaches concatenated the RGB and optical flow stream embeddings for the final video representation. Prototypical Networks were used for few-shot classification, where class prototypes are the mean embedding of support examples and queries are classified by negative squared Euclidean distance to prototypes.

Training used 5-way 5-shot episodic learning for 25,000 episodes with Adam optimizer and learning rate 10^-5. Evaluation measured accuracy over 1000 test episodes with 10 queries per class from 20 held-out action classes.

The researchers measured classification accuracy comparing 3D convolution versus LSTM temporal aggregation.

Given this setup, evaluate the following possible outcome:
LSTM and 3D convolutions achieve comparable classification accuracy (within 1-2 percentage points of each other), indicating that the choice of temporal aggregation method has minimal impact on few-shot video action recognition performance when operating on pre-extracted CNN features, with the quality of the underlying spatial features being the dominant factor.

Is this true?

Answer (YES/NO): NO